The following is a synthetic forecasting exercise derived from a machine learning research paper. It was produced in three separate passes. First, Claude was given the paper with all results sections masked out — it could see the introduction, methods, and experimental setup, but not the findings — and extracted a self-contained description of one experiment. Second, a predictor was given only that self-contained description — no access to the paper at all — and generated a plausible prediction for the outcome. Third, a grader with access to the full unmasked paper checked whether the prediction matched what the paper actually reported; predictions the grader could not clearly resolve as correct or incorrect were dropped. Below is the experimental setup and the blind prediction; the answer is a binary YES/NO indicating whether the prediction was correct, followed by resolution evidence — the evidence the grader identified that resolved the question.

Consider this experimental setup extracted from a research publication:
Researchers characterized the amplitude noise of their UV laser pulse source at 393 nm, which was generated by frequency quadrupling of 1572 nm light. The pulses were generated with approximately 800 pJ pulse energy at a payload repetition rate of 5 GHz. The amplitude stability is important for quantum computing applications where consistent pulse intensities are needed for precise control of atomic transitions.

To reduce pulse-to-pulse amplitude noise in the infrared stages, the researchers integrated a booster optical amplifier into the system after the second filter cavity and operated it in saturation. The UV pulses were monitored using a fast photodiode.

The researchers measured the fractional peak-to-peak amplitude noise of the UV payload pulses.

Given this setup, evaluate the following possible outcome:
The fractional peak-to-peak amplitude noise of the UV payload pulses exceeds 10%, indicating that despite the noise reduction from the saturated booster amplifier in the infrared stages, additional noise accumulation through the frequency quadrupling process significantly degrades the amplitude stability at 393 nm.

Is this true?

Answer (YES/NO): NO